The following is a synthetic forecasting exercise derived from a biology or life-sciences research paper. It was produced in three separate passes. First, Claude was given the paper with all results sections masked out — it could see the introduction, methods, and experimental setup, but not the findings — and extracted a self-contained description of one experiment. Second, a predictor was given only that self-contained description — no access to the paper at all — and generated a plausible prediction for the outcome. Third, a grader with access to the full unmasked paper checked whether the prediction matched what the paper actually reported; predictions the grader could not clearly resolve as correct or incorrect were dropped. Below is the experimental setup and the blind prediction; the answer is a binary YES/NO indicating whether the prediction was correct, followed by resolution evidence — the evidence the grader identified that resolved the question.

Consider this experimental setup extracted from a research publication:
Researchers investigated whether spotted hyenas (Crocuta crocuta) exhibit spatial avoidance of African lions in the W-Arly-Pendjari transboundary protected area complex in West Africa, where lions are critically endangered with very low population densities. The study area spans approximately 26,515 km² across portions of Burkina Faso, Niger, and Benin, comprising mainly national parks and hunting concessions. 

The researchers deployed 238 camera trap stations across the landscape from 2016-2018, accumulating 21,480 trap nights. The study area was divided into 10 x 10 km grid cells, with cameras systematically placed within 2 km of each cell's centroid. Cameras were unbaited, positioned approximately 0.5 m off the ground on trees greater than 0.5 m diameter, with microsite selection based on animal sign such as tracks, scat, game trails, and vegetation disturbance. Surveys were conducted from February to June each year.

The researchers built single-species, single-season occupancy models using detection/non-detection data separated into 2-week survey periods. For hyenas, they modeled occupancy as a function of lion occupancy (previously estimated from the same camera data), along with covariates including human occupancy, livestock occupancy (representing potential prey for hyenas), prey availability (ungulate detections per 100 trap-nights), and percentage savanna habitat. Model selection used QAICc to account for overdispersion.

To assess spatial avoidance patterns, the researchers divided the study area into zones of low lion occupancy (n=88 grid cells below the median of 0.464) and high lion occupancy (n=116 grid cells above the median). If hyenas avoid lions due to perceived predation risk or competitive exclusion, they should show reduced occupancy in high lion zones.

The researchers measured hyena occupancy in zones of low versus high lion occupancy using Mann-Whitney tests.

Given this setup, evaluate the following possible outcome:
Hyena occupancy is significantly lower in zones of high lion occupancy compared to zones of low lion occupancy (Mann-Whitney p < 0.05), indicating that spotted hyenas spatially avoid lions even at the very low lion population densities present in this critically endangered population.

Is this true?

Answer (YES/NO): NO